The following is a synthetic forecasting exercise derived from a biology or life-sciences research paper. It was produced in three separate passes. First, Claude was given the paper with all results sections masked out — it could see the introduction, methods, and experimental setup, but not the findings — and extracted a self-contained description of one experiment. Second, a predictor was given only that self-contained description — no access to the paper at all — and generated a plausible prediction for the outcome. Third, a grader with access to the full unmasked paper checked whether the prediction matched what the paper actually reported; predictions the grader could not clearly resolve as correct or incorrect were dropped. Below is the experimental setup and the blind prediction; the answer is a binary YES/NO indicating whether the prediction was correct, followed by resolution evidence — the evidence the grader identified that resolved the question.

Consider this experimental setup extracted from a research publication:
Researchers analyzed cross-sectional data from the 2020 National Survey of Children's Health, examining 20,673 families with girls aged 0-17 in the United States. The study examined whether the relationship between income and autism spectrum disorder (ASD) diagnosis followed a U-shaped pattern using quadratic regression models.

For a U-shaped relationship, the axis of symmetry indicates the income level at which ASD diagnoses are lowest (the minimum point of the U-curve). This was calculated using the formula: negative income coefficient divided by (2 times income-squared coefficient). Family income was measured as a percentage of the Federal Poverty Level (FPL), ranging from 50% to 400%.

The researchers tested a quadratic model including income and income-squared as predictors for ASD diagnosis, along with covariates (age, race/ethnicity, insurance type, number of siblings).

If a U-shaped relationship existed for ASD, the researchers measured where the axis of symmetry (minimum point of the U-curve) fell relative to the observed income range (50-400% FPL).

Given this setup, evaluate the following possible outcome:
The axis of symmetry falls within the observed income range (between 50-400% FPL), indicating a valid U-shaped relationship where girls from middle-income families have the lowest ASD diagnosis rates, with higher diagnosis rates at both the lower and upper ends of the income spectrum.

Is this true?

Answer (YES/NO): NO